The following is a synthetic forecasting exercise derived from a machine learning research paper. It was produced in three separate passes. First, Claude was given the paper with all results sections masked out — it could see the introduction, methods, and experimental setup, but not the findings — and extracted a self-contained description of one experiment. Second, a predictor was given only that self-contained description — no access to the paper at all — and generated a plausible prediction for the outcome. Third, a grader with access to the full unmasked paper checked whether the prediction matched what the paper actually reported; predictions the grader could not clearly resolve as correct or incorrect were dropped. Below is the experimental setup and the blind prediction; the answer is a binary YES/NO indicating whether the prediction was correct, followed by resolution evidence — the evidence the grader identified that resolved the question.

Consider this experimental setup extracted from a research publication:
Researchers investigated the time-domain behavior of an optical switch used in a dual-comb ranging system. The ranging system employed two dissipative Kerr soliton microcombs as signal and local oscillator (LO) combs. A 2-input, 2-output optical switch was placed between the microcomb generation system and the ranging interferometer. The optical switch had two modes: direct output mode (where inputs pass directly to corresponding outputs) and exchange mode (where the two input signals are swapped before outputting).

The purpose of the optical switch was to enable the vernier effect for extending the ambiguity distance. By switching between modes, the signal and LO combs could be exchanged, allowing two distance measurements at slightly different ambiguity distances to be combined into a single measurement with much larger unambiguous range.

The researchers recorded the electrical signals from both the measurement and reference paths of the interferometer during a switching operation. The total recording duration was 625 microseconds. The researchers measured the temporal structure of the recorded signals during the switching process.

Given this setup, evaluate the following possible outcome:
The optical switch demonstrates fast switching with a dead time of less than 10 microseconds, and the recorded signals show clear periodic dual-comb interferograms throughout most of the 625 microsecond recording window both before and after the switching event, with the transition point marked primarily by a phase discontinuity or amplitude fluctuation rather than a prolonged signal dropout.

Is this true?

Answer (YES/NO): NO